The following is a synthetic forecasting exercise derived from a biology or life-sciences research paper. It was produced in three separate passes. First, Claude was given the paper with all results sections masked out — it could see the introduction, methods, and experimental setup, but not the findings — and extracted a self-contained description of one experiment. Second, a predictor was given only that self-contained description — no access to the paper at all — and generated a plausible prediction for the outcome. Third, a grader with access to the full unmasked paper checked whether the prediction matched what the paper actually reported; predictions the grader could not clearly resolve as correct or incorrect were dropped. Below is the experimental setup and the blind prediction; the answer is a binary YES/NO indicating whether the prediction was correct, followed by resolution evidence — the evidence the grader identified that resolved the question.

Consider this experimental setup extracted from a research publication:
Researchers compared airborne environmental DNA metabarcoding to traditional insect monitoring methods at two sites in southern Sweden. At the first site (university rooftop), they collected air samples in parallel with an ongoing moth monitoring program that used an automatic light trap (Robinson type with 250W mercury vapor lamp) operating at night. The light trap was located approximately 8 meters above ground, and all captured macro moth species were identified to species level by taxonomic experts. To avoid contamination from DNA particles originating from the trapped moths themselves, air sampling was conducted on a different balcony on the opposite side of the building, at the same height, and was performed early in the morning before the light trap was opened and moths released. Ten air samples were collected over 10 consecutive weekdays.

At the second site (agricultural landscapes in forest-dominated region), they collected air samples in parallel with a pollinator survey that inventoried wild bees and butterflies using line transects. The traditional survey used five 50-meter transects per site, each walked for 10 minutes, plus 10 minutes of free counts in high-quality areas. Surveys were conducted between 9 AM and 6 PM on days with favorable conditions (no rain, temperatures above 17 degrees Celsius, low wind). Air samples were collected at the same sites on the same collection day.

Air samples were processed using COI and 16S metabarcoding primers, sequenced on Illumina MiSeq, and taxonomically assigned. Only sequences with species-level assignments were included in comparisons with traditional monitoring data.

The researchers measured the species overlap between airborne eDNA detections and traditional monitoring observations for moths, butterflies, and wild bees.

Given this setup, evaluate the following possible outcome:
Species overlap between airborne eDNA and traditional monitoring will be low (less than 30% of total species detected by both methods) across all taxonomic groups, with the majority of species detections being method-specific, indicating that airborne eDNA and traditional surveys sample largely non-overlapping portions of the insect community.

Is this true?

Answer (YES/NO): YES